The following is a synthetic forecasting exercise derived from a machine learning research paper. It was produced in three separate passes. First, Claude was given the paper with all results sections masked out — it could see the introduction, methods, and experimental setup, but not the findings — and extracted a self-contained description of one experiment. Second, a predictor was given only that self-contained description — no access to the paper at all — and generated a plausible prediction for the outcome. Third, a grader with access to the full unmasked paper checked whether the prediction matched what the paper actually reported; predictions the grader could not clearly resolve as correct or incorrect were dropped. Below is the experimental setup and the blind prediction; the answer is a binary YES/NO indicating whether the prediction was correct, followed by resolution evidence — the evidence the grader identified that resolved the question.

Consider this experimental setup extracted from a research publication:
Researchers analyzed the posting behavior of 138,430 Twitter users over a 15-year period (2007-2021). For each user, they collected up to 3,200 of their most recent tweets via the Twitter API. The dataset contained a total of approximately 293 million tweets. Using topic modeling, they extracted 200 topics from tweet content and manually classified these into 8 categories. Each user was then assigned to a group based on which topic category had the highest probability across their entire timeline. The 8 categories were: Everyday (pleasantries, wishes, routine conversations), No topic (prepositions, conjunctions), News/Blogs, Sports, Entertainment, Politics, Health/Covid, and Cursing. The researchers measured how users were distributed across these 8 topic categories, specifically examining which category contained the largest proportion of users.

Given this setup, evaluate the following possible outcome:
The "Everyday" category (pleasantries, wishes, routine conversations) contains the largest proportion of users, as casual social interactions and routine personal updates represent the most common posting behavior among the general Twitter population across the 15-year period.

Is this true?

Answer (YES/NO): YES